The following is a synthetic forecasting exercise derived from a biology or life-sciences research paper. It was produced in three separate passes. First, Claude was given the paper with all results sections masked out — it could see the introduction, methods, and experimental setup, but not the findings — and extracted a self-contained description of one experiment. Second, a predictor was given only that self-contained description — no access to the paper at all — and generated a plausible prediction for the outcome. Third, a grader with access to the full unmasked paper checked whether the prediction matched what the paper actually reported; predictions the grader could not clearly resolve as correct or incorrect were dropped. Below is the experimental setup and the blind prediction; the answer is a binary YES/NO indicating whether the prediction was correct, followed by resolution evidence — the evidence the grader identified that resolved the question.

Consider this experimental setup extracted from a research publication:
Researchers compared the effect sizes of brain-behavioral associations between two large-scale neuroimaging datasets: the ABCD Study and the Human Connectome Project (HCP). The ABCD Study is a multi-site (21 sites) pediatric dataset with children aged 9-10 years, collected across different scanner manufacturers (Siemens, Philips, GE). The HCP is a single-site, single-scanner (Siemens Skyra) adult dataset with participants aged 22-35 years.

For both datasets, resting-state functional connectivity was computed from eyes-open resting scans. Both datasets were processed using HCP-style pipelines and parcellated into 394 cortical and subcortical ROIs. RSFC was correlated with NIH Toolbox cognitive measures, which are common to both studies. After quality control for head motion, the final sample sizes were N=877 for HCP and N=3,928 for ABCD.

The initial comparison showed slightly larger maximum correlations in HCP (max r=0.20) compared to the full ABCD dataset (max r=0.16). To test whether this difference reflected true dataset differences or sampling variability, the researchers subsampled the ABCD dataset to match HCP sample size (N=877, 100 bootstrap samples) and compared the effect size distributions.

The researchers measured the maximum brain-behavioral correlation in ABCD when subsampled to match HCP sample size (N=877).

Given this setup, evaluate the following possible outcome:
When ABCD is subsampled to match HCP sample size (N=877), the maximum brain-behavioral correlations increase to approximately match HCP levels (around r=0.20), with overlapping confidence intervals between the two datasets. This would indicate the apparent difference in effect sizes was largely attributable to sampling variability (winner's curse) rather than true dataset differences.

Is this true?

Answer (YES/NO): YES